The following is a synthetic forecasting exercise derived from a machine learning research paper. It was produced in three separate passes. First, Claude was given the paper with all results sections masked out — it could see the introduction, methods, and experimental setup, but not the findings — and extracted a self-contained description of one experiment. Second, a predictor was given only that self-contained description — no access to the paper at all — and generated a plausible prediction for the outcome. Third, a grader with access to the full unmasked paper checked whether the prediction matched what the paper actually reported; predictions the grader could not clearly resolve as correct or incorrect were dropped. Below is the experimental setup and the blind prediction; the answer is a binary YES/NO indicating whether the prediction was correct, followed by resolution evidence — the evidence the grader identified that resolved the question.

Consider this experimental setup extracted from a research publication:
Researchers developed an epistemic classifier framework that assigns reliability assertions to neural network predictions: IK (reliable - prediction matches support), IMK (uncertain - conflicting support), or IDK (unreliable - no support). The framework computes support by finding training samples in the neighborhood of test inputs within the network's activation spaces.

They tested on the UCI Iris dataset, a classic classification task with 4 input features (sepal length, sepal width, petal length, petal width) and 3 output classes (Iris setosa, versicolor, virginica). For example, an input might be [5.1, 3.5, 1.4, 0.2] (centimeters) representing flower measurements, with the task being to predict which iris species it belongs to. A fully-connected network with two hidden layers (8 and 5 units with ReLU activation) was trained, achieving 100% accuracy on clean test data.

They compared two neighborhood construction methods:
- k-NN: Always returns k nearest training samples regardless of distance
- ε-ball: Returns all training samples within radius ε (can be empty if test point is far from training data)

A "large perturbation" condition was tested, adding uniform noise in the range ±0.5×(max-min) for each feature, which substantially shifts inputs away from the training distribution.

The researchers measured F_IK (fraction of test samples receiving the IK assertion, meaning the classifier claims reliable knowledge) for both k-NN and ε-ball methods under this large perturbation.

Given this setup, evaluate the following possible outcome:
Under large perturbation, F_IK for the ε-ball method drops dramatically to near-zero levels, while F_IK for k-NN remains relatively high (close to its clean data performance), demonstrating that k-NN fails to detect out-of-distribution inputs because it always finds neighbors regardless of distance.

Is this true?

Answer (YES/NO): NO